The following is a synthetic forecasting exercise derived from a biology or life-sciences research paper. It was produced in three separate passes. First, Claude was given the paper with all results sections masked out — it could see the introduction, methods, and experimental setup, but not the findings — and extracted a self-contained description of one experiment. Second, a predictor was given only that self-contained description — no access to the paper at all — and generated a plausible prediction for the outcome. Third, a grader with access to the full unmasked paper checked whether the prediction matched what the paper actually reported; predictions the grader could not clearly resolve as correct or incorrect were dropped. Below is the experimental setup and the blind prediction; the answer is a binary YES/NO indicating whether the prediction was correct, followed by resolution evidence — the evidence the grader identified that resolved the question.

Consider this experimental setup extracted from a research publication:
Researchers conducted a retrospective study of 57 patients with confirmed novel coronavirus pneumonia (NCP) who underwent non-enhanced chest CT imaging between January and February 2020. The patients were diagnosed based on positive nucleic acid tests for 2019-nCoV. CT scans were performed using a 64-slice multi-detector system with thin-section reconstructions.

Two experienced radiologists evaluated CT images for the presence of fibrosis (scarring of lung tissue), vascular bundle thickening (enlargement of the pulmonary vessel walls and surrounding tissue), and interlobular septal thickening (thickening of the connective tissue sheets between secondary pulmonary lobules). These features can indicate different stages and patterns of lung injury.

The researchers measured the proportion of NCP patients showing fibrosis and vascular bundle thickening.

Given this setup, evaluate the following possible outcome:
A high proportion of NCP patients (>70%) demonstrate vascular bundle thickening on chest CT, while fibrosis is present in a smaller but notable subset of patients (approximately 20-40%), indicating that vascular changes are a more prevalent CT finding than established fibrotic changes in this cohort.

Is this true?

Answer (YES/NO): NO